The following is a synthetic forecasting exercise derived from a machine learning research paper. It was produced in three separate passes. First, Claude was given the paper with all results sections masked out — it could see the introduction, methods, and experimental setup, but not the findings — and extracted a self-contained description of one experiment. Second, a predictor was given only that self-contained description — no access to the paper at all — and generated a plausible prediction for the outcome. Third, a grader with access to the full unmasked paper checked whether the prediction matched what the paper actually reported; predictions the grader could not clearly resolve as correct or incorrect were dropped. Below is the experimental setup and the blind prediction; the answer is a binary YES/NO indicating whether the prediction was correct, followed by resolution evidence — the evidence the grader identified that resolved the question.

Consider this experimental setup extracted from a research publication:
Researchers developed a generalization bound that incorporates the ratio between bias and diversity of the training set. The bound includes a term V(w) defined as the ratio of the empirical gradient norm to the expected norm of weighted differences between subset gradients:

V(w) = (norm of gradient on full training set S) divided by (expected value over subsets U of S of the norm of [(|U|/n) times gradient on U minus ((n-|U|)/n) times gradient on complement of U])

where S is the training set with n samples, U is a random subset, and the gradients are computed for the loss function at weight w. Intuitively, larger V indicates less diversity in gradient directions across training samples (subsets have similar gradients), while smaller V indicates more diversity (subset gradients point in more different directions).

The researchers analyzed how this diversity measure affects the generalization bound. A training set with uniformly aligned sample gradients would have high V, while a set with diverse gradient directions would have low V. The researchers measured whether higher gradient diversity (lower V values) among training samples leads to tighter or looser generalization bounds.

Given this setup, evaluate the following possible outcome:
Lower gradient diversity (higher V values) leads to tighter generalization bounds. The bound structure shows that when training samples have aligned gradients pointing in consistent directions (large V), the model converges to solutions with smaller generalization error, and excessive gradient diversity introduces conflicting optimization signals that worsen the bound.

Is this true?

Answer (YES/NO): NO